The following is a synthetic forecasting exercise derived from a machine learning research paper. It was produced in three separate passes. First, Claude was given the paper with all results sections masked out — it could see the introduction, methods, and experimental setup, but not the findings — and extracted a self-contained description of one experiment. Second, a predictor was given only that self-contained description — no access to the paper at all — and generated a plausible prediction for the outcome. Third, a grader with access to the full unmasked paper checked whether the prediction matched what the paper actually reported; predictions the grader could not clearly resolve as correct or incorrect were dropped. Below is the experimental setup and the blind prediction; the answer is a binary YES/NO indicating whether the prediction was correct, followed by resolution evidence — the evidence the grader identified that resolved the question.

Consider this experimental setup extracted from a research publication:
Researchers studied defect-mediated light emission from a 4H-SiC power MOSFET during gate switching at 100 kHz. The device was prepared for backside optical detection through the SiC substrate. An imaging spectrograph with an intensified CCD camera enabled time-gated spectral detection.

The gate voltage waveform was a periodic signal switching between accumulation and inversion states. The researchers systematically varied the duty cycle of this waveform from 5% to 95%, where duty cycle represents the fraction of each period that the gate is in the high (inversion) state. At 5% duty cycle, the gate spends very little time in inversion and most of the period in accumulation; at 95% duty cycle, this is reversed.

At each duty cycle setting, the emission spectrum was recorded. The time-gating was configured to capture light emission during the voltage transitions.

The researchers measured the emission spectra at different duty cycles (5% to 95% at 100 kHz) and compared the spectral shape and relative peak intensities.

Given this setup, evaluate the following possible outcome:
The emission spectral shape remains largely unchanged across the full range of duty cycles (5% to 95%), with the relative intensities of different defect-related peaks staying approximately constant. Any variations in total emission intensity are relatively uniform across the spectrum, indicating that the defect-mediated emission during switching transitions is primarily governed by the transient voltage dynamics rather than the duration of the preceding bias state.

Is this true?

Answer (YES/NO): YES